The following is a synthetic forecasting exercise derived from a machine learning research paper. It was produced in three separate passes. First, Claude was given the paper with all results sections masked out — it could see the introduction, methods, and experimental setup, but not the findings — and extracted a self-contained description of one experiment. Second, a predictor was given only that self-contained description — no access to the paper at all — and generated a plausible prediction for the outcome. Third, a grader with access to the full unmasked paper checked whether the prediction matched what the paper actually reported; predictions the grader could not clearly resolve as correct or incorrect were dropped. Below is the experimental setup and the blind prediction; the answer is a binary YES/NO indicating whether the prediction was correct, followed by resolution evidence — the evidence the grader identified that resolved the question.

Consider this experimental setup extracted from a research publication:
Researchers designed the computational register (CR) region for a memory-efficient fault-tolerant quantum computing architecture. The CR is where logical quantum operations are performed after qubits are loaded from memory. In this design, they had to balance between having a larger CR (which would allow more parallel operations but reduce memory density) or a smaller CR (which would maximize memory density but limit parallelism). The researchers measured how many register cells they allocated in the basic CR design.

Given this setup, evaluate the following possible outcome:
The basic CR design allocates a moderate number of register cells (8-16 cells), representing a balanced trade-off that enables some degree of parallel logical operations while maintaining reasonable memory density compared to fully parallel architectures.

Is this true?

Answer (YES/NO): NO